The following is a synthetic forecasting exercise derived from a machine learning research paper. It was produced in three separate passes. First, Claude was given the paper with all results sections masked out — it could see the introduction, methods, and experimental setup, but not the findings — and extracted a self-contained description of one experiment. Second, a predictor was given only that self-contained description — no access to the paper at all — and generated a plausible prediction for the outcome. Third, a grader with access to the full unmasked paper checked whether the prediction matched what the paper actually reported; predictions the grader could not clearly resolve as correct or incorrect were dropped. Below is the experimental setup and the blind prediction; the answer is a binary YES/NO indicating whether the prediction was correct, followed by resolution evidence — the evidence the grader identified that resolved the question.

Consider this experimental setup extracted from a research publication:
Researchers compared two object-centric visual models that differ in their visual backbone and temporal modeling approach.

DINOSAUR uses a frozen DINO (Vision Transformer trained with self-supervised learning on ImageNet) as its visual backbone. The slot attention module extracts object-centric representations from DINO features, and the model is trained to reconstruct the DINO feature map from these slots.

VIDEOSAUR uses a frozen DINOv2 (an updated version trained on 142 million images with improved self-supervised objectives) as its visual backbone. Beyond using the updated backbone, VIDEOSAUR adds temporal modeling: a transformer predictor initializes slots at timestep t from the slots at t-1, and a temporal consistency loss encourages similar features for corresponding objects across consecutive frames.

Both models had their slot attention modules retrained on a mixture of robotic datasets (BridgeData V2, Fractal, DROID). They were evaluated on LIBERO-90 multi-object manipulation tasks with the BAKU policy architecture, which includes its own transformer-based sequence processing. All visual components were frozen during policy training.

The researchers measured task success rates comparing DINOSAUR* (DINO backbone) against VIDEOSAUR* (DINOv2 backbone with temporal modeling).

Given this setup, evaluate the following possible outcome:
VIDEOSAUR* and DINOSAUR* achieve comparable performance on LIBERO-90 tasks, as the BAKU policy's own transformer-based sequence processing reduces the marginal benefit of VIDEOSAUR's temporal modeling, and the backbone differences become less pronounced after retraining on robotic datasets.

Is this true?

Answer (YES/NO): NO